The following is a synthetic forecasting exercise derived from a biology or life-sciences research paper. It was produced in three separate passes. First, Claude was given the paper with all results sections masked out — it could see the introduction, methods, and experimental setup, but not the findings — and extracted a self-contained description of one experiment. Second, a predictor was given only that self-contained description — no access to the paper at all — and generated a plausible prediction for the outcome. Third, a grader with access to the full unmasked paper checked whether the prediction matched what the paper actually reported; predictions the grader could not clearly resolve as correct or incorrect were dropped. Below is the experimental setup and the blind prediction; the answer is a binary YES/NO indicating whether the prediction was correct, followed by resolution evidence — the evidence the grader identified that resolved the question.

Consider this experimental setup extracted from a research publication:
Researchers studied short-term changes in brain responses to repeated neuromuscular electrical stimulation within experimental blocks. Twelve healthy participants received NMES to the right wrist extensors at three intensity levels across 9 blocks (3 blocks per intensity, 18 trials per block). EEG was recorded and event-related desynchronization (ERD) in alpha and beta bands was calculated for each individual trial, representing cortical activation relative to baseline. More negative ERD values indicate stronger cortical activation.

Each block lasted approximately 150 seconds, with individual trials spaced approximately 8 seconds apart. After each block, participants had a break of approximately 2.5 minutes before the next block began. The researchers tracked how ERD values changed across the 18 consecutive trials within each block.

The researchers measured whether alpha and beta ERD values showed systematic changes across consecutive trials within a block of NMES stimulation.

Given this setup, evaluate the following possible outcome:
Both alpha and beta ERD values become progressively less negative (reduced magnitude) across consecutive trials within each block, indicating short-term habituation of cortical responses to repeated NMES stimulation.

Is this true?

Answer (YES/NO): YES